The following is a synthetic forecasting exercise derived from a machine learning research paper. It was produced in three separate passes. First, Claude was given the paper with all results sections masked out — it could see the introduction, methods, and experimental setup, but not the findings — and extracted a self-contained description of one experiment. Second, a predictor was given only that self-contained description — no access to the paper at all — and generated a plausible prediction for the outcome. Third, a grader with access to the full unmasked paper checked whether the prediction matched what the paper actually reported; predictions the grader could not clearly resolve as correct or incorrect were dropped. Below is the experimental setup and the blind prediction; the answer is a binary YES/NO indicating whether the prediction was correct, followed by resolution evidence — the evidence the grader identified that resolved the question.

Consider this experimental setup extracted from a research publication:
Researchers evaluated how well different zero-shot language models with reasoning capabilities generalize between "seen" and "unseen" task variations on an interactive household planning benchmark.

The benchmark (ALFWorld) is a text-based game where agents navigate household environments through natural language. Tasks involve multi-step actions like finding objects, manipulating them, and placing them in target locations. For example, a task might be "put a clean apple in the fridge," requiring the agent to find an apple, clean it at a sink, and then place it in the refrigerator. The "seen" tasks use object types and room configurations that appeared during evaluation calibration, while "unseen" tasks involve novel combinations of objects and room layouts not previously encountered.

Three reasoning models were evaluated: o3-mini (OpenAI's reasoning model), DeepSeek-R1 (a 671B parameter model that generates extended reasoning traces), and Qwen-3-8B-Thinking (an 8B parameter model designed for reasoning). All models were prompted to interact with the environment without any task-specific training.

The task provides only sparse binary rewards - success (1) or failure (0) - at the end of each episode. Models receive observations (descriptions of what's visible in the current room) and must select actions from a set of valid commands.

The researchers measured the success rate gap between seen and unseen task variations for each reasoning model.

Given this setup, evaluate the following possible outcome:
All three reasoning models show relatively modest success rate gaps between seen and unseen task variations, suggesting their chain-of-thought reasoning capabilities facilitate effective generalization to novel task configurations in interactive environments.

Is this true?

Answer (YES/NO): NO